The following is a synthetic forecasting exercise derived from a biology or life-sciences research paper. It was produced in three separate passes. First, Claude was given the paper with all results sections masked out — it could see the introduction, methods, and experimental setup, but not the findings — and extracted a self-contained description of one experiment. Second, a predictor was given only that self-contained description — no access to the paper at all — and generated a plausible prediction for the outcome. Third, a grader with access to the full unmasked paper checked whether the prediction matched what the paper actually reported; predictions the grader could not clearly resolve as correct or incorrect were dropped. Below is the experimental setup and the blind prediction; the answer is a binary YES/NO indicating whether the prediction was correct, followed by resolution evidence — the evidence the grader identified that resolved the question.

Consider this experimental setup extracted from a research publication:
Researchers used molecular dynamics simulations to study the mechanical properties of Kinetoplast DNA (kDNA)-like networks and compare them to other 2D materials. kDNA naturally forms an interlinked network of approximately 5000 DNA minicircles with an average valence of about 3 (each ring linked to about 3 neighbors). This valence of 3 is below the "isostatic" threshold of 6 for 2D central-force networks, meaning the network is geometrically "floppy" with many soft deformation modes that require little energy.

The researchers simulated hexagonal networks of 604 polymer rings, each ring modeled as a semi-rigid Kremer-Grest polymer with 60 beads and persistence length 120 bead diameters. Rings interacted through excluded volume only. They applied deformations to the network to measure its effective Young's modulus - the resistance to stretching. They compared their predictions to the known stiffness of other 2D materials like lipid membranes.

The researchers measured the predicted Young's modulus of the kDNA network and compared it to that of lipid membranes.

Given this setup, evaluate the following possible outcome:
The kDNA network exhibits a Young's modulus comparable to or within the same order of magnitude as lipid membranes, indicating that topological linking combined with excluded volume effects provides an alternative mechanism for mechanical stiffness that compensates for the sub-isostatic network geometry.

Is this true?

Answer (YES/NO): NO